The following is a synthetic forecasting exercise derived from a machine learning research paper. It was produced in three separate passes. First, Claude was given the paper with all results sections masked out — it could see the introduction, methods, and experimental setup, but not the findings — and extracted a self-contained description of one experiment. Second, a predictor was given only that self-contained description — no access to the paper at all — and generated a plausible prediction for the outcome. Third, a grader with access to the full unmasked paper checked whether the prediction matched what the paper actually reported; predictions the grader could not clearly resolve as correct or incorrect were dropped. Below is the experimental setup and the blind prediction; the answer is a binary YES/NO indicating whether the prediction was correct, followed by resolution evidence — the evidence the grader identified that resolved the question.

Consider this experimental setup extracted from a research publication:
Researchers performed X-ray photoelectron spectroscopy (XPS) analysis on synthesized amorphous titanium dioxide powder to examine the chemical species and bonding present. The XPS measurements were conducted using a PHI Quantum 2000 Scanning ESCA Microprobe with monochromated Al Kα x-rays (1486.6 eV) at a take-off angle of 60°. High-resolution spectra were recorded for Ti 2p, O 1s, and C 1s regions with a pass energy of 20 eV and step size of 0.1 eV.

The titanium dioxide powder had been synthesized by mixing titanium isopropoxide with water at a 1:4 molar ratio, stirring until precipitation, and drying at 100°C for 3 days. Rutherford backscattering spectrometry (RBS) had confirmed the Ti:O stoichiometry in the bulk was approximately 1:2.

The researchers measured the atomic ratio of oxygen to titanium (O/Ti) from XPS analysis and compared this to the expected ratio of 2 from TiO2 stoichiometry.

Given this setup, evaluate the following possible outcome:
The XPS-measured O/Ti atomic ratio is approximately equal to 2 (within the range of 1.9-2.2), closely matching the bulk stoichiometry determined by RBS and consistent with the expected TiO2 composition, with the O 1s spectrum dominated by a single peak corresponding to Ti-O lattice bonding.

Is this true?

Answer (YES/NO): NO